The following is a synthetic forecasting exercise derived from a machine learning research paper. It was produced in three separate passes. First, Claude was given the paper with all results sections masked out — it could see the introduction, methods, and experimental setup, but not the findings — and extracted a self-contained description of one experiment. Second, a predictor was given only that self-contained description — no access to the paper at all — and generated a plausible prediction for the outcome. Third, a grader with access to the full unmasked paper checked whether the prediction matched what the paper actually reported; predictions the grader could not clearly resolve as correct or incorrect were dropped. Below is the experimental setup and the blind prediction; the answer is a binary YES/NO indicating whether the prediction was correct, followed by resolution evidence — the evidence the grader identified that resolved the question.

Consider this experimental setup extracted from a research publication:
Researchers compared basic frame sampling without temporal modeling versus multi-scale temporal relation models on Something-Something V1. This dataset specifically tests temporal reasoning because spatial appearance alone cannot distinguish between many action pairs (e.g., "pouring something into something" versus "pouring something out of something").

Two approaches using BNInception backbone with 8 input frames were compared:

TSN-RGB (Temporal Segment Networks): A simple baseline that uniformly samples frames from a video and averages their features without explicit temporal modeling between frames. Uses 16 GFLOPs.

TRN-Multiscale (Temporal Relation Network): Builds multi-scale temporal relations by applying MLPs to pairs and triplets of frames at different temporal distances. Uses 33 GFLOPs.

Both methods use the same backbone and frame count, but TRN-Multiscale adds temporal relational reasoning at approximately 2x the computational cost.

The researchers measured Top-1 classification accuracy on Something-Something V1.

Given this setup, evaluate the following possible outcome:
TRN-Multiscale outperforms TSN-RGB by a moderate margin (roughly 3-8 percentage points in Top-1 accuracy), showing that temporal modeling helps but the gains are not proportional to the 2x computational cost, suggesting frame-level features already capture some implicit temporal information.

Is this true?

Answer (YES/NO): NO